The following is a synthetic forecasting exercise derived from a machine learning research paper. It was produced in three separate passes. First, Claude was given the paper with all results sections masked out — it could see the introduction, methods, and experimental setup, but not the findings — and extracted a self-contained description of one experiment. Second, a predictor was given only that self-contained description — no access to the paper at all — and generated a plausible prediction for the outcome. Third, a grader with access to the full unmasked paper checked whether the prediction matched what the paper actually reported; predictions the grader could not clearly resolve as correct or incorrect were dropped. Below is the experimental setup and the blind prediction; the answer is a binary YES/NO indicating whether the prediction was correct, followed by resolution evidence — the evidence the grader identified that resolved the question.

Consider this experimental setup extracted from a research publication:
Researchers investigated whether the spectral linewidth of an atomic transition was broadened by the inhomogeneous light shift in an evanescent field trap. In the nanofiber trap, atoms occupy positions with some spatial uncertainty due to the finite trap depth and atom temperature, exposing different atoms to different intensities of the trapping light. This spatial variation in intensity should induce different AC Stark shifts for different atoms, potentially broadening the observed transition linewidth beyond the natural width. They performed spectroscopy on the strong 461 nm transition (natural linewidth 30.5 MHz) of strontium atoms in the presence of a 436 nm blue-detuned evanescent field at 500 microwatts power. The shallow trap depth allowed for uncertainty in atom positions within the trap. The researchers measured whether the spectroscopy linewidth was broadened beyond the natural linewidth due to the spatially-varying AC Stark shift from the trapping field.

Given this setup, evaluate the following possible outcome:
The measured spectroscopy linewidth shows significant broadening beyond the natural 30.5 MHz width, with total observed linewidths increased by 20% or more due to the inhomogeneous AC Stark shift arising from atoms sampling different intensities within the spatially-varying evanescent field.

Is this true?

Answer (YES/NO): NO